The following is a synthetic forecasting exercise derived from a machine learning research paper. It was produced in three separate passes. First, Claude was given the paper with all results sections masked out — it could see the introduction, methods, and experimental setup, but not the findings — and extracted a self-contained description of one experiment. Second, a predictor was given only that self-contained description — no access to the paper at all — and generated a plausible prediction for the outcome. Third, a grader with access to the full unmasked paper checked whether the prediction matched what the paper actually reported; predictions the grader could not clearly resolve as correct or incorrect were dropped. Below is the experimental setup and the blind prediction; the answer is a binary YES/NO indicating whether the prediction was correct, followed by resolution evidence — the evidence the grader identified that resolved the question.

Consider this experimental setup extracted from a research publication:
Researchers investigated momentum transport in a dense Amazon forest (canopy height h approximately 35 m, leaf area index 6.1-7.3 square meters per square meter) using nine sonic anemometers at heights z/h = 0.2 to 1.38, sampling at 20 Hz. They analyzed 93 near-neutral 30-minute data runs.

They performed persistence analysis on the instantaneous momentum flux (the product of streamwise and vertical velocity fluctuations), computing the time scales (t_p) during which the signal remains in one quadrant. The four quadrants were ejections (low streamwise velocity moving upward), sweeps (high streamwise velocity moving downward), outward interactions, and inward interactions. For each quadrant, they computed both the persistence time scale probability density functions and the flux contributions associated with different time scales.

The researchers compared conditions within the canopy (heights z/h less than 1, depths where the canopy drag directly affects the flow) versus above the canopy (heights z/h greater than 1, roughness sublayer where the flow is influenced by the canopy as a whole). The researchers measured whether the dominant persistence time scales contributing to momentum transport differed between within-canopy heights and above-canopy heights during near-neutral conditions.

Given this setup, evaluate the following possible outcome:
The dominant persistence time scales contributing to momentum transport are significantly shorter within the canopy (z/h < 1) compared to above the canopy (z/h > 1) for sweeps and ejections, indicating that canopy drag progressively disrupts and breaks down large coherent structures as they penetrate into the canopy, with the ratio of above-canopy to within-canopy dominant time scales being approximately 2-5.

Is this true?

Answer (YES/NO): NO